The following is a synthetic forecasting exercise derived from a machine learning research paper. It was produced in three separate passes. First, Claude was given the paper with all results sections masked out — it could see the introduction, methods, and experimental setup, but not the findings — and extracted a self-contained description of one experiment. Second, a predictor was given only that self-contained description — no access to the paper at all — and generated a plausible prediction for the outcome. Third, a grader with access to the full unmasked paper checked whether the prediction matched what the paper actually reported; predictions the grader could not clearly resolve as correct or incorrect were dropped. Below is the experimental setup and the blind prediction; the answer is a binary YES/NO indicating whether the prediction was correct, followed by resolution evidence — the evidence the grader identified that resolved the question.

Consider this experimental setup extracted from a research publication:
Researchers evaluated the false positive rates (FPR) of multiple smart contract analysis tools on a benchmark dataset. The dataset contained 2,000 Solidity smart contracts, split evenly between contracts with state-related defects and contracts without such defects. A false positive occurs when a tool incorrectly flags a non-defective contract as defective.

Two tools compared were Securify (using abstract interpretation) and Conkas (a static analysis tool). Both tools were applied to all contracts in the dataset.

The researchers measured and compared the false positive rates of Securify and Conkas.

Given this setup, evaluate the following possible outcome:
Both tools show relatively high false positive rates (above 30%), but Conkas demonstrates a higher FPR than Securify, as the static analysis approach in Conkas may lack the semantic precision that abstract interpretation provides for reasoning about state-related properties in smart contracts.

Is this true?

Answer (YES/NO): NO